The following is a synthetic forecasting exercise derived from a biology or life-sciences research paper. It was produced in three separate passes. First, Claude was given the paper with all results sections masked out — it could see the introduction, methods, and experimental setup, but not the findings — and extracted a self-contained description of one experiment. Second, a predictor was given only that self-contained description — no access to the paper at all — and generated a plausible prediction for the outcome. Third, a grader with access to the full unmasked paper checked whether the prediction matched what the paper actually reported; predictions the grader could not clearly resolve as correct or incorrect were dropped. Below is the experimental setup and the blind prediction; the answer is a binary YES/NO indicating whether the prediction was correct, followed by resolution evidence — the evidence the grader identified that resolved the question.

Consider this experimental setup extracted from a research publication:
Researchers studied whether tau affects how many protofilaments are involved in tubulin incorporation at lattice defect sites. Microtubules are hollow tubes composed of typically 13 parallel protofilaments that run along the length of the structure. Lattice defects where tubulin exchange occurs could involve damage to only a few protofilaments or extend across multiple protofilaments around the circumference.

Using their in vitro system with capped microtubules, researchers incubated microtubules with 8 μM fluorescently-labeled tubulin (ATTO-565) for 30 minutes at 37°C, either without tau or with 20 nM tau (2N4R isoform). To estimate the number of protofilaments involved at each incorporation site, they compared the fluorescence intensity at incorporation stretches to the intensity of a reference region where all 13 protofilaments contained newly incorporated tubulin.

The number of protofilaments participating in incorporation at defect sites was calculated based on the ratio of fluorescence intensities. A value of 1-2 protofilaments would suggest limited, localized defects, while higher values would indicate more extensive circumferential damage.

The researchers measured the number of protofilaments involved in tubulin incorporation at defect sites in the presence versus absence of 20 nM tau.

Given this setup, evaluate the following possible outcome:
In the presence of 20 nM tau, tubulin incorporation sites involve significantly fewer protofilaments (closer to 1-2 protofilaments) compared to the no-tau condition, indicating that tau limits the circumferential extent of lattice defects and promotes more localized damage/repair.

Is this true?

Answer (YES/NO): YES